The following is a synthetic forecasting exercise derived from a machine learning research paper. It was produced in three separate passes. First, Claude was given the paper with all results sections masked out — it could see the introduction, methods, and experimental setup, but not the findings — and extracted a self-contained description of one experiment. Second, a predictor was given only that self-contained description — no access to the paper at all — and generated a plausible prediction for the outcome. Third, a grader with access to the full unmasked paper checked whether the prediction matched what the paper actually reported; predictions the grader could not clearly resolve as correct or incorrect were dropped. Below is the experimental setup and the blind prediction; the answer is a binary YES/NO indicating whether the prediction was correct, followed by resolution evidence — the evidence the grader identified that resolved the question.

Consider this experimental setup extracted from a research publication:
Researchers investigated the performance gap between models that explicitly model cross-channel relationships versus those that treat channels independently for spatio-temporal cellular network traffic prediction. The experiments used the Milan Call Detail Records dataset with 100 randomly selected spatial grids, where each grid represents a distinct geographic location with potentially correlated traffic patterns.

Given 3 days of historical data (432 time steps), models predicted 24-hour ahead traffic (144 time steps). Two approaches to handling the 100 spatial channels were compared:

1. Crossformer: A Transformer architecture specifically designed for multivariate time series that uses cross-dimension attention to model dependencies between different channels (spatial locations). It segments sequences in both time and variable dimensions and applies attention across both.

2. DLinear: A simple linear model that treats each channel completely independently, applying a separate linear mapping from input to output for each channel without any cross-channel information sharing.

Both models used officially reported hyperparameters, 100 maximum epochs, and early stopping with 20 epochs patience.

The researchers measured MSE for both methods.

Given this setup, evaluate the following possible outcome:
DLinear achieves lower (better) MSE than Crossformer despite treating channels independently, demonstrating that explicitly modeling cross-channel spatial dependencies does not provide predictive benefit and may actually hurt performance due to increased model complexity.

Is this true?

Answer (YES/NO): YES